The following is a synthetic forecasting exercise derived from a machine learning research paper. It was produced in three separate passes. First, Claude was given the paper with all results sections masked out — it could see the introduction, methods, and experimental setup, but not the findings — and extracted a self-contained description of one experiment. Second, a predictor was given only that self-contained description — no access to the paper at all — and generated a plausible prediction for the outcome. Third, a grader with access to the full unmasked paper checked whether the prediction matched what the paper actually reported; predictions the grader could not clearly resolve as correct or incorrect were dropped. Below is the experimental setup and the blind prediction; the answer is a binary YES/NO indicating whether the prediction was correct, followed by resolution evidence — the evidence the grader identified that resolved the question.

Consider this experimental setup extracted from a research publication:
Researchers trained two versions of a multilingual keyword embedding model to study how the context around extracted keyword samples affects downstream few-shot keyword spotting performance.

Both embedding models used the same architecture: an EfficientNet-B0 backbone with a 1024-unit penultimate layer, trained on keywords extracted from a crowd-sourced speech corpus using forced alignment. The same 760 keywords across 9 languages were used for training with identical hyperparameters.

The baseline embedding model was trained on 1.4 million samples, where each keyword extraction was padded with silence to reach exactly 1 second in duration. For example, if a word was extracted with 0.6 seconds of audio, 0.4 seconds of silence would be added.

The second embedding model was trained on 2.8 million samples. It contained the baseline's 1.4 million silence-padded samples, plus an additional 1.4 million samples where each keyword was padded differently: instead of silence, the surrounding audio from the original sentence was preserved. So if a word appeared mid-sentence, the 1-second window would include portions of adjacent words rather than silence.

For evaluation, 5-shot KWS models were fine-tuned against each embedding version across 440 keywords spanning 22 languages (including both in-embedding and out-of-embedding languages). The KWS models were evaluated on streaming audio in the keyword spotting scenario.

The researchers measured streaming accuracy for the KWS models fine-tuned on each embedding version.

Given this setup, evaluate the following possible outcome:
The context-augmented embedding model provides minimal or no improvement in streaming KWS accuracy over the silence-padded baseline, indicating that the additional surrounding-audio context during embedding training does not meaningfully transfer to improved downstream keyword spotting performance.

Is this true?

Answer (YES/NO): YES